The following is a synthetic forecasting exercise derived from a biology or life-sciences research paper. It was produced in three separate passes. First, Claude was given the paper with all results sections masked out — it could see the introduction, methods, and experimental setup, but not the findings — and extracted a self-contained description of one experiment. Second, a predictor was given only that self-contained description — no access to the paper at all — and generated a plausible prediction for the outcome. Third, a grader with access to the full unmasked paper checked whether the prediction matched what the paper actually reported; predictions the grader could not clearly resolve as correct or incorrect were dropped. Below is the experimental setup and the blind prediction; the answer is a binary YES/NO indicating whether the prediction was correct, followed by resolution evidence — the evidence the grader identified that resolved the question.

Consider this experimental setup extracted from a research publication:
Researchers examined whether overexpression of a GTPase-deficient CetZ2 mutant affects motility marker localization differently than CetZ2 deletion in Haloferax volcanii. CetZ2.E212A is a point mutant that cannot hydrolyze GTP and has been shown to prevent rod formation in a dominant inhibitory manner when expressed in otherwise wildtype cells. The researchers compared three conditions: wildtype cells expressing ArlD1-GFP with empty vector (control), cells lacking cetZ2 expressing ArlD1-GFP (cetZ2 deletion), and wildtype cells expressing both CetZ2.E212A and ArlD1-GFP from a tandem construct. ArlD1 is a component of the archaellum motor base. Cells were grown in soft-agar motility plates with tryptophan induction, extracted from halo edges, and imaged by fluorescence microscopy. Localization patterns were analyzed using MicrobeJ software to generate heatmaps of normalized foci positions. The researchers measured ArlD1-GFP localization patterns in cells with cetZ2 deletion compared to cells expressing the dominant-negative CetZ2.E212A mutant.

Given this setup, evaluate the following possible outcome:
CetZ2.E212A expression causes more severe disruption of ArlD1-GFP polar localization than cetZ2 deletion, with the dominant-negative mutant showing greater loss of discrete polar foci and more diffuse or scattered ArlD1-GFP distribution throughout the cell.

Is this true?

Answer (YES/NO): YES